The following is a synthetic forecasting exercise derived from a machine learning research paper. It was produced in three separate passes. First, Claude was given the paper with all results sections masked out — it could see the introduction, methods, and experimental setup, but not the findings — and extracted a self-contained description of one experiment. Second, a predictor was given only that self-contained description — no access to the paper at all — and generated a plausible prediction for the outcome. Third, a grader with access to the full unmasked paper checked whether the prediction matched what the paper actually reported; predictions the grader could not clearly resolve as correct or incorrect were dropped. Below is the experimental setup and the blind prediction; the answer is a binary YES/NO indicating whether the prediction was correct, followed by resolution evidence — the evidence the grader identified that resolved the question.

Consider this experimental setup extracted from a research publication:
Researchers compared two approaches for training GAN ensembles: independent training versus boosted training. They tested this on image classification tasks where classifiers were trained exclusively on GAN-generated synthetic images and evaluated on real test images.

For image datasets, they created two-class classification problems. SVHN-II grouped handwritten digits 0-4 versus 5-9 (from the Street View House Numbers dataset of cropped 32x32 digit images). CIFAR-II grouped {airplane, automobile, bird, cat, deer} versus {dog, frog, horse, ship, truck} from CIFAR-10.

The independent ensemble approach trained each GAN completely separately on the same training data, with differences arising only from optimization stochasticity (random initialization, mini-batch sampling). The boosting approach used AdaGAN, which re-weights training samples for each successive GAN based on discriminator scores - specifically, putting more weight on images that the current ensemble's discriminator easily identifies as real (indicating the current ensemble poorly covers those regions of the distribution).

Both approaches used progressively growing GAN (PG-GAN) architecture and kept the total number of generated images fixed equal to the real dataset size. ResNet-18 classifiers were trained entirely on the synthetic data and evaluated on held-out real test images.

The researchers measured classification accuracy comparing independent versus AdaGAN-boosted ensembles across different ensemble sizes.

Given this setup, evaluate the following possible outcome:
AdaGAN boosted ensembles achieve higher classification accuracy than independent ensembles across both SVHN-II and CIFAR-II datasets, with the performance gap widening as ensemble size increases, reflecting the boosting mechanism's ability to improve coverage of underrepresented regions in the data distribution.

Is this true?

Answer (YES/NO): NO